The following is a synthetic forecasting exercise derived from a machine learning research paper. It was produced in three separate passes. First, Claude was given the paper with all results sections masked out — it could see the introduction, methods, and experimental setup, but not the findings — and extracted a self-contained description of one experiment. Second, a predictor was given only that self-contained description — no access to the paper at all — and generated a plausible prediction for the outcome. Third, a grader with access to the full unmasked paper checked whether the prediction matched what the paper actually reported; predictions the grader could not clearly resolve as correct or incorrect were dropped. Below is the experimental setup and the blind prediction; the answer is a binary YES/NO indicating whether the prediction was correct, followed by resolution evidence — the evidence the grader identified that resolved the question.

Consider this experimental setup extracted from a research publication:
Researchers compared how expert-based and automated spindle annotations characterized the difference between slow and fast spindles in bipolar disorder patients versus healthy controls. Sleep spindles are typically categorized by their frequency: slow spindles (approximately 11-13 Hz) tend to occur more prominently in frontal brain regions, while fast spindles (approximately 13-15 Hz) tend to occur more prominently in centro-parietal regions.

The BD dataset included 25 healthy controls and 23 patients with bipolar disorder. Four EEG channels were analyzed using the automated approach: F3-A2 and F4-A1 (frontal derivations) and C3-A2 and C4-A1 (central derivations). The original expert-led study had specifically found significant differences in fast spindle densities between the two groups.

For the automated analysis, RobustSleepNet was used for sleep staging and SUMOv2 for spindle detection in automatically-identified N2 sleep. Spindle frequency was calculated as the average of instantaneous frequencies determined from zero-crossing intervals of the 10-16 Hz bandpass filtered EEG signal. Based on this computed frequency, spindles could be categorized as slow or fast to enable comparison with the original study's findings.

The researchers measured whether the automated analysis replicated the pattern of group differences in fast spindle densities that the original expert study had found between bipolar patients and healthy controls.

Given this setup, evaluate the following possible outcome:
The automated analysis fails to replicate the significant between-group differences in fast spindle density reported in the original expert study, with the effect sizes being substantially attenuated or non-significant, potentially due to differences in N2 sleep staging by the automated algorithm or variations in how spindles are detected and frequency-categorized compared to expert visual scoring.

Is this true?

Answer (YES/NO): NO